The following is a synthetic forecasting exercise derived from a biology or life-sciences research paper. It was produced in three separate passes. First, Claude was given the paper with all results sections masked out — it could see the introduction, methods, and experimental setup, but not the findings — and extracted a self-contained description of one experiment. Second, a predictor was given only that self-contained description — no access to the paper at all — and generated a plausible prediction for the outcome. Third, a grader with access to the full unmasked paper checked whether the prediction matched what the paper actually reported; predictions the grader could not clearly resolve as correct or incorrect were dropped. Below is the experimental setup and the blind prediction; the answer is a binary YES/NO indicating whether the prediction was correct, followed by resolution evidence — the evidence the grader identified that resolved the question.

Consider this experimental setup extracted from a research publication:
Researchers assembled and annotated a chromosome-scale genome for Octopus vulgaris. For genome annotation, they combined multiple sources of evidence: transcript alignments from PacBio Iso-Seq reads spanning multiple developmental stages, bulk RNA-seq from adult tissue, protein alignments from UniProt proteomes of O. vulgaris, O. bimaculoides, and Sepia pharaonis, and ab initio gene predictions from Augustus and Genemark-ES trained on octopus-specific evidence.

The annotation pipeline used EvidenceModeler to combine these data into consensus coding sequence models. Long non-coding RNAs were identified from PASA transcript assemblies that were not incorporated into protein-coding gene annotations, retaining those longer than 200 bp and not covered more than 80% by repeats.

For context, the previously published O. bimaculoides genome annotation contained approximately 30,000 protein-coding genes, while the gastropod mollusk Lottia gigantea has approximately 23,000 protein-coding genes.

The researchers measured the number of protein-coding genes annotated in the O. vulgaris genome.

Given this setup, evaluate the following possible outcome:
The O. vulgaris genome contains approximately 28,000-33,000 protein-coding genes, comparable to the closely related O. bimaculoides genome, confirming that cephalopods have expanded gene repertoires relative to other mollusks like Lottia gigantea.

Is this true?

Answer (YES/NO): NO